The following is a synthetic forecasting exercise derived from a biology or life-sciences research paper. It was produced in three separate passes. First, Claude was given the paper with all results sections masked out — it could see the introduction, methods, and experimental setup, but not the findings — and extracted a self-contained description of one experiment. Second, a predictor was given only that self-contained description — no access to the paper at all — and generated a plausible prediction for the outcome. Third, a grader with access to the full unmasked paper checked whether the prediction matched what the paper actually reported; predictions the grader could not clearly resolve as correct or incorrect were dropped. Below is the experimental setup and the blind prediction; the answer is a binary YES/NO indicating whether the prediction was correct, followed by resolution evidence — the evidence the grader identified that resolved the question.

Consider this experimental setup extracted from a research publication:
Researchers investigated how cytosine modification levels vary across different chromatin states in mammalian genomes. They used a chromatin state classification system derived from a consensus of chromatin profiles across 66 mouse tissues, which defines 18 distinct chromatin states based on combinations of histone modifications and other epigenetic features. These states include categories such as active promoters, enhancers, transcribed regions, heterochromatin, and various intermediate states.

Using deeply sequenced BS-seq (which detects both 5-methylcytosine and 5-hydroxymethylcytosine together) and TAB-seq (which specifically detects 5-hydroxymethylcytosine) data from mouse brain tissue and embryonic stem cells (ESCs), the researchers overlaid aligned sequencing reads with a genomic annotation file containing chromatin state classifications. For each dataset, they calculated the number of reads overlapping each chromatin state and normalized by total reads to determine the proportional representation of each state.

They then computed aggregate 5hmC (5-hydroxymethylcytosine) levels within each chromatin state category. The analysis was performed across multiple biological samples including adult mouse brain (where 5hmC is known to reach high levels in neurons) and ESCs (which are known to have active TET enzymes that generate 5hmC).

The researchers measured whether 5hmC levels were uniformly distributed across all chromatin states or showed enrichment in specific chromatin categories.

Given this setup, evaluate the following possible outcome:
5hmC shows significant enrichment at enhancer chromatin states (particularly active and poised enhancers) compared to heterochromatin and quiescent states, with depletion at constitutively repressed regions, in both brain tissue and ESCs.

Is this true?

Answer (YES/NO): NO